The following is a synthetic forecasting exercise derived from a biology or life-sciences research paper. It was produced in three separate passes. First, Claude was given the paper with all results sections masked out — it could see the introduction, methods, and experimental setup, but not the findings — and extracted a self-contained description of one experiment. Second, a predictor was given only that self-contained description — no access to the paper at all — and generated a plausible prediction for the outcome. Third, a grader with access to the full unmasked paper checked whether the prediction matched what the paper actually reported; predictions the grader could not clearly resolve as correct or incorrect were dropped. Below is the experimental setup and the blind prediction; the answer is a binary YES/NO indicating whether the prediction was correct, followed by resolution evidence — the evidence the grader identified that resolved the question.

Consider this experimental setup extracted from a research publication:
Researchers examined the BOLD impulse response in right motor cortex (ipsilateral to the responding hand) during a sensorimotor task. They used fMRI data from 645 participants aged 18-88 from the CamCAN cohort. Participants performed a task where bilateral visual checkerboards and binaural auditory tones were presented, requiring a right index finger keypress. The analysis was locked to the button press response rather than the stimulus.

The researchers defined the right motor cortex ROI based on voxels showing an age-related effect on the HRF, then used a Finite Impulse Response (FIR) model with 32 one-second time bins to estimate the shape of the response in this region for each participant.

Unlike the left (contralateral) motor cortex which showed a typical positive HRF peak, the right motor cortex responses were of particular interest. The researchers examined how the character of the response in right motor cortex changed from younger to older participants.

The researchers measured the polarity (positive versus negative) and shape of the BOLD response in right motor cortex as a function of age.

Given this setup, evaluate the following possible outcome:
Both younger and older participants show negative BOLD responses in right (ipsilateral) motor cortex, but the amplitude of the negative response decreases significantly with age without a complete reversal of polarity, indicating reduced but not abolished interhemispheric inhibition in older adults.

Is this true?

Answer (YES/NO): NO